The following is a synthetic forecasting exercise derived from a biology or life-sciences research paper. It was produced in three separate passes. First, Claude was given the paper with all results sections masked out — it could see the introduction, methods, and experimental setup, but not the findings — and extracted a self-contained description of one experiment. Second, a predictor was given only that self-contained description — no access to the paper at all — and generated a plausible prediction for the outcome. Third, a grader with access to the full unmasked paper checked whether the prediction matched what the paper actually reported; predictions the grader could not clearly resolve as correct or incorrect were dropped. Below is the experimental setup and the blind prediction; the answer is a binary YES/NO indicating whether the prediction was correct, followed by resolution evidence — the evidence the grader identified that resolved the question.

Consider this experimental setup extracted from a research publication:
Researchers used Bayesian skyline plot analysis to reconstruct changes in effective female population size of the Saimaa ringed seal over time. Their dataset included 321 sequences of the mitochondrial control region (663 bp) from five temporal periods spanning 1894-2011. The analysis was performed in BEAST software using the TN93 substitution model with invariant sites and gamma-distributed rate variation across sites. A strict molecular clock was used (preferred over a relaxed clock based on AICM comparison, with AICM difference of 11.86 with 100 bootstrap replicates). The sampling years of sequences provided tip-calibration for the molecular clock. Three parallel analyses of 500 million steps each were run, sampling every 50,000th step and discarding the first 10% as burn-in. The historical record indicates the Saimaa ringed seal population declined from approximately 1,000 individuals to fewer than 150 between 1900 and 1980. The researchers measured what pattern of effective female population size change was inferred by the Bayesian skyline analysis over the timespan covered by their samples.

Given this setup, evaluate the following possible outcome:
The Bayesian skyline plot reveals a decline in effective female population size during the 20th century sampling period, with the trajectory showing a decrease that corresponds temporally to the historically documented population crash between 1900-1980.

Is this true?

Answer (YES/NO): YES